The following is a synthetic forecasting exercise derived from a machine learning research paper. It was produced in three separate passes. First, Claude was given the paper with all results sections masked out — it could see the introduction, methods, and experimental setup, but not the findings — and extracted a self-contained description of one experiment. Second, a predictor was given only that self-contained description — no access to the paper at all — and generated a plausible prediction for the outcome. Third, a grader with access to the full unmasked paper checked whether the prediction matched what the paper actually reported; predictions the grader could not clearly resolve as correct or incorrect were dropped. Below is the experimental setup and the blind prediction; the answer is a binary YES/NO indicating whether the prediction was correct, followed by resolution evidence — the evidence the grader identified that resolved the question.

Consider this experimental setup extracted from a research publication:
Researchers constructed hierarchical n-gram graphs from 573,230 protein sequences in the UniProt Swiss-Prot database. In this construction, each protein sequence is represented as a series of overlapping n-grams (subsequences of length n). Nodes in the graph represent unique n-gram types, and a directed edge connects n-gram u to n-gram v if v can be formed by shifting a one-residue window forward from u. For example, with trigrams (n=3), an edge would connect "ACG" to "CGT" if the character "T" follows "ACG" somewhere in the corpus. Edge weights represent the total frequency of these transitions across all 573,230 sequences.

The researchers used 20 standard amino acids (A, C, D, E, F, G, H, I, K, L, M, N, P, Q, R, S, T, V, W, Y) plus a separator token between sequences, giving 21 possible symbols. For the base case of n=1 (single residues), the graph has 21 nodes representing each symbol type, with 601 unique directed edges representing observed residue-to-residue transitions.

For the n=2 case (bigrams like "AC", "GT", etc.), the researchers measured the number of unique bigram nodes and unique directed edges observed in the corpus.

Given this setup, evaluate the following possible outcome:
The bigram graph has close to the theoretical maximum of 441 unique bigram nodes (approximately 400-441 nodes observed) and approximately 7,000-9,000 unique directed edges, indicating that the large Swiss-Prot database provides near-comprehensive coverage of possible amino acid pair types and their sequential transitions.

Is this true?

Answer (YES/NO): NO